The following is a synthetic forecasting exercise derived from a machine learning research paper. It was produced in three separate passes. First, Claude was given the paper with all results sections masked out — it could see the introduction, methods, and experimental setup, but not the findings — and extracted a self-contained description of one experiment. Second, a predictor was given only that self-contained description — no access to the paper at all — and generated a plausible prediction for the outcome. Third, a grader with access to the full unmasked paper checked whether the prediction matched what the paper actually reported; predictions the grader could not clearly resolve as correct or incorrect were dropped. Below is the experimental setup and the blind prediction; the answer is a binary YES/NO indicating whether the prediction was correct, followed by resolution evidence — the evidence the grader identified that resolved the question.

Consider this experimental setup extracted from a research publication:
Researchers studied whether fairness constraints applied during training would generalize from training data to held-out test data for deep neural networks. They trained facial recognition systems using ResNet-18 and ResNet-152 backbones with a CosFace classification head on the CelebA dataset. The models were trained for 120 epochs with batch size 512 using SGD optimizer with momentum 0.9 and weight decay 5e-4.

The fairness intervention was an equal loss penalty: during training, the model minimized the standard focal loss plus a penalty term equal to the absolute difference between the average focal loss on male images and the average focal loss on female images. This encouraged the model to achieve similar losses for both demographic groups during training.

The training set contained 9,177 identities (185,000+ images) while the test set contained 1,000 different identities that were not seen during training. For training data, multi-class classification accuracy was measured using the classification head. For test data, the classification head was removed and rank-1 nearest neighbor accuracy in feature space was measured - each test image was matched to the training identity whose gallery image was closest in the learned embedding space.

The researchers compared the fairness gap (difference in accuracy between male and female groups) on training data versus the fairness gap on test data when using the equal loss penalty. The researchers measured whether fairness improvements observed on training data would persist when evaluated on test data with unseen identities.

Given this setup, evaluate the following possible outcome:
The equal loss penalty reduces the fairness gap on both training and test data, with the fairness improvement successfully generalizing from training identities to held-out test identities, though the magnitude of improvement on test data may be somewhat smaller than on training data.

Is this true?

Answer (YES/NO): NO